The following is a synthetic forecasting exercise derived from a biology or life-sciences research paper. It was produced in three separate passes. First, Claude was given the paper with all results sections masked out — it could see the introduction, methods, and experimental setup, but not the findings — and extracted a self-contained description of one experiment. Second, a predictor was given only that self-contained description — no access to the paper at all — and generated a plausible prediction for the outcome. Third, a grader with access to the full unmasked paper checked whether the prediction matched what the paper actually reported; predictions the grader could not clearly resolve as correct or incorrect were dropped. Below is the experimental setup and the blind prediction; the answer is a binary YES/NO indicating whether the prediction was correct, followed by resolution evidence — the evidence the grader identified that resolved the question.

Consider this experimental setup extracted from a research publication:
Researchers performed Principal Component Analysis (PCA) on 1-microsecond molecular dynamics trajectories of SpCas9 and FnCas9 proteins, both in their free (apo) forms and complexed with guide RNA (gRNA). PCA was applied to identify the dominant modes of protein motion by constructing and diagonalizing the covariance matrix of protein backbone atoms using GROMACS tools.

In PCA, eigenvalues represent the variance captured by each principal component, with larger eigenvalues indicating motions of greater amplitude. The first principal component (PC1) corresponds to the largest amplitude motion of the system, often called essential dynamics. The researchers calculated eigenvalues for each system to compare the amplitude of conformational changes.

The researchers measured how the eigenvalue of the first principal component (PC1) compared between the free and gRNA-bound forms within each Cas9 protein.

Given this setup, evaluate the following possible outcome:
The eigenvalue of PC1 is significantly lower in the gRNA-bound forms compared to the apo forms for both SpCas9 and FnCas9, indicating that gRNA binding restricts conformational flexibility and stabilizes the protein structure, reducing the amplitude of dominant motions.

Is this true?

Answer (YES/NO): YES